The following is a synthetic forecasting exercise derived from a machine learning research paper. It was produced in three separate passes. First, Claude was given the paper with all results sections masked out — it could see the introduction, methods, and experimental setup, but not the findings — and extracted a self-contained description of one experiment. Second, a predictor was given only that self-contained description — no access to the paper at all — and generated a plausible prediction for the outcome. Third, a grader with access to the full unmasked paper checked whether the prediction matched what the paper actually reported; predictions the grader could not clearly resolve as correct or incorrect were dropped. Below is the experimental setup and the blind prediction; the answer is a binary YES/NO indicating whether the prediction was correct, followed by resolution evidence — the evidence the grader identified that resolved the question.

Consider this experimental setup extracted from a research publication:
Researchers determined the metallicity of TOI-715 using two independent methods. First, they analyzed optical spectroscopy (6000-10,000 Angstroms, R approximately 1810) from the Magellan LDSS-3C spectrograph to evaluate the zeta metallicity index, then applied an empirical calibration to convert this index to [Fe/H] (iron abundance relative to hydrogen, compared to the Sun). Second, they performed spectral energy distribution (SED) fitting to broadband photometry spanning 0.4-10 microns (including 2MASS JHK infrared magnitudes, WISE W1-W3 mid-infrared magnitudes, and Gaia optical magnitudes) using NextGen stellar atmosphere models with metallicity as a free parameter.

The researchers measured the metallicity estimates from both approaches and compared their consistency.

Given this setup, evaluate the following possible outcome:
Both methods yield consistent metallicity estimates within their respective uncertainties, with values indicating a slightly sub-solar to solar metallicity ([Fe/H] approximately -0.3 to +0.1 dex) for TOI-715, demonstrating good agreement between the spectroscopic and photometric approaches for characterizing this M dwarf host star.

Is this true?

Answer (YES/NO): NO